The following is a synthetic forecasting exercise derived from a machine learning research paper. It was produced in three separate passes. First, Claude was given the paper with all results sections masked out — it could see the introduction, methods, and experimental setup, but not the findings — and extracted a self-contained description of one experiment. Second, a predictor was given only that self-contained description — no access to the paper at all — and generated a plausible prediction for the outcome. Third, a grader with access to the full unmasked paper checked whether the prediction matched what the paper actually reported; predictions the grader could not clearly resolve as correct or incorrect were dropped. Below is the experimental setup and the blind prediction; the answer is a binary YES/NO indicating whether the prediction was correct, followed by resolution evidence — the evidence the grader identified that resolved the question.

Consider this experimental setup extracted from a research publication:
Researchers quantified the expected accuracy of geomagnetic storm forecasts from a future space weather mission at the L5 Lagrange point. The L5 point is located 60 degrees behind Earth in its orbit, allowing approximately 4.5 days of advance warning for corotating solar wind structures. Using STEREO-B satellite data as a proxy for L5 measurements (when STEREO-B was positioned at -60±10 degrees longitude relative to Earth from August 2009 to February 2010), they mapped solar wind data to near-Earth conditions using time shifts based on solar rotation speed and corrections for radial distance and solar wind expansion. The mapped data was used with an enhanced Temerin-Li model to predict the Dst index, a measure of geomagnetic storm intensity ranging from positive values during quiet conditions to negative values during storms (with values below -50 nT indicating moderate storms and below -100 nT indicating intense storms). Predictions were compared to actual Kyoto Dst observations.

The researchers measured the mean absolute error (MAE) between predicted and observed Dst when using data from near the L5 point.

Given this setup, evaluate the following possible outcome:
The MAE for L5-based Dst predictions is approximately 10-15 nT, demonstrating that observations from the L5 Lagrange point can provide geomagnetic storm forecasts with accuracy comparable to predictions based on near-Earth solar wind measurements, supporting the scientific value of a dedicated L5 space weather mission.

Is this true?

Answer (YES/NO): NO